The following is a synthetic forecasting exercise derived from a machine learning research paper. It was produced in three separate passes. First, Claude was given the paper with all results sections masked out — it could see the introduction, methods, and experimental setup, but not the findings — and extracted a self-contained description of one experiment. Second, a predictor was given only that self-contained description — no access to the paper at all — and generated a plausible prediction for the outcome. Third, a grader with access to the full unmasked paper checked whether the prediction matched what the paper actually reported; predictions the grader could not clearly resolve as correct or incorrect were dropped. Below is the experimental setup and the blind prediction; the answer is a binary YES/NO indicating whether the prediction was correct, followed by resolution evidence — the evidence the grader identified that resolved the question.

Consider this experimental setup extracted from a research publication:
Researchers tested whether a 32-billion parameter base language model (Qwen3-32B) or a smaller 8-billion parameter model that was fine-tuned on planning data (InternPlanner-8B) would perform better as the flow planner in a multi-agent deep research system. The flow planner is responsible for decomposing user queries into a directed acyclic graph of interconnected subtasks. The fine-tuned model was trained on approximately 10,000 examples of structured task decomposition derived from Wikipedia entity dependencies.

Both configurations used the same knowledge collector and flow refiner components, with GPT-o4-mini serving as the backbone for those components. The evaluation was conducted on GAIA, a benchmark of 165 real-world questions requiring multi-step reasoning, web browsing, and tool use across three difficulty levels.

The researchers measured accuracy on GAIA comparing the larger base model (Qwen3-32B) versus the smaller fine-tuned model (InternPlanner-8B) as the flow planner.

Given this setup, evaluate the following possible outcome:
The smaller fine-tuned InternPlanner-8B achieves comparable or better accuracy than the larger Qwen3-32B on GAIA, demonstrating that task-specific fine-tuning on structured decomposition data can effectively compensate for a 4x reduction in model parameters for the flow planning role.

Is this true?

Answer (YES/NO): YES